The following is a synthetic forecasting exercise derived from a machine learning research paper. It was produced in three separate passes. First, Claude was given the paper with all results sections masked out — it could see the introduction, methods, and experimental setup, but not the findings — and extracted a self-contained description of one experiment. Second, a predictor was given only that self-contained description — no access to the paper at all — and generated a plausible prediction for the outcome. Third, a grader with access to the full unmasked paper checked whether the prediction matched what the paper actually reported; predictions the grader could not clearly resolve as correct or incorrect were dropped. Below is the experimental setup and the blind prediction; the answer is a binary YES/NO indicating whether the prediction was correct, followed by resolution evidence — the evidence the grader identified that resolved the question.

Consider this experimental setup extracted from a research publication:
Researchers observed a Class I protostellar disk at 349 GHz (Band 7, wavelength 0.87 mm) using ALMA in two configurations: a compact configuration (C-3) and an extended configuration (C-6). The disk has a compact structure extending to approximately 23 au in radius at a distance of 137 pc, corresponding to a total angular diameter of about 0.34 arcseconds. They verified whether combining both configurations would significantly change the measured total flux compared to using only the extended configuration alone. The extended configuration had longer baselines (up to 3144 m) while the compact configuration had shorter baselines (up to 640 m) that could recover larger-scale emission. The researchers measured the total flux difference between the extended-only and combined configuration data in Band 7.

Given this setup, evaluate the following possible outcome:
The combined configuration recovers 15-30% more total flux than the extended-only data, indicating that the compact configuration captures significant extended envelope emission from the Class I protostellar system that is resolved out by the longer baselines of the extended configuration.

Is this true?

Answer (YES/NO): NO